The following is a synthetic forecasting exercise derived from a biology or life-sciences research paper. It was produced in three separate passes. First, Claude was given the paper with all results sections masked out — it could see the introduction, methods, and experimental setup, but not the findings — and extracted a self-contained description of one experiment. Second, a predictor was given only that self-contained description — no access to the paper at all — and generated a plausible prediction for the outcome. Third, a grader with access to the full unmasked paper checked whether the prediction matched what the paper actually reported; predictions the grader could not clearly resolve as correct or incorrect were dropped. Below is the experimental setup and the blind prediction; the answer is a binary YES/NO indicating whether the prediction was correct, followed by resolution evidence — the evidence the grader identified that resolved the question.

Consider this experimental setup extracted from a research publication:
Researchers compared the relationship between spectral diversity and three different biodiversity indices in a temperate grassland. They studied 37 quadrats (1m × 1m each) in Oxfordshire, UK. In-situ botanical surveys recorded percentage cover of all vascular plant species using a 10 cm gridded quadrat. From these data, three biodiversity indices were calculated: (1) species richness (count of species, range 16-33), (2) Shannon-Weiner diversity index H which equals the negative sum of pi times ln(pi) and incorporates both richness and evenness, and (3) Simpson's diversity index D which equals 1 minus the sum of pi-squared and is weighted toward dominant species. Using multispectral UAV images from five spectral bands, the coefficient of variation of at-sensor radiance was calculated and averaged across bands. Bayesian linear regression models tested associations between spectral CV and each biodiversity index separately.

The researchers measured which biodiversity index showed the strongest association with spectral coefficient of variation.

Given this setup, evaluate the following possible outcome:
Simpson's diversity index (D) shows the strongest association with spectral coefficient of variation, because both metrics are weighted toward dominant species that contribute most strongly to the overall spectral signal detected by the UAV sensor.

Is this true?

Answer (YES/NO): YES